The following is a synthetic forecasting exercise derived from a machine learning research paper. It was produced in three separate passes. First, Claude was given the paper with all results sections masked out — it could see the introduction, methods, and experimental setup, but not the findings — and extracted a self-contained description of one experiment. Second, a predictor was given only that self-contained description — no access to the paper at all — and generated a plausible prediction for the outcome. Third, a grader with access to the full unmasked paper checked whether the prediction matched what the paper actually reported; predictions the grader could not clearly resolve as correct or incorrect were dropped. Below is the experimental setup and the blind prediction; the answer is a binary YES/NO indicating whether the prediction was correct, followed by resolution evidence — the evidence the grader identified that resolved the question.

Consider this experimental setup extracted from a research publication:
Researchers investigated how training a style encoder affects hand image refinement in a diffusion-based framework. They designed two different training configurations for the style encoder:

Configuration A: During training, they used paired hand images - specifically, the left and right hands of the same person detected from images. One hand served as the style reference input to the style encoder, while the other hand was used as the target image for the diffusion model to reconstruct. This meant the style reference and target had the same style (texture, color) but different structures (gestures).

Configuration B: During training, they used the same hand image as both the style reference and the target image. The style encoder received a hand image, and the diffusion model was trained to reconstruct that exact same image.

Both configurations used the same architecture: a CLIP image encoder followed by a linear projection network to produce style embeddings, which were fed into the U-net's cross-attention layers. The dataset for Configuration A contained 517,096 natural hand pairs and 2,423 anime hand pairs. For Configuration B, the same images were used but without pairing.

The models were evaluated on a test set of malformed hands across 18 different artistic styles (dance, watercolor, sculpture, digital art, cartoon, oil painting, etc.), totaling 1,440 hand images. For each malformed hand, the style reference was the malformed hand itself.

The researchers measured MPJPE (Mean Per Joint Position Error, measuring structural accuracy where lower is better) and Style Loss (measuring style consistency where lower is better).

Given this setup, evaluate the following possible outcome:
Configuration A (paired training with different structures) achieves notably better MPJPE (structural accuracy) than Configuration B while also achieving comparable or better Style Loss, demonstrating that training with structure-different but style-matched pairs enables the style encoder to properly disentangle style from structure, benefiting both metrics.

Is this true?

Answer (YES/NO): YES